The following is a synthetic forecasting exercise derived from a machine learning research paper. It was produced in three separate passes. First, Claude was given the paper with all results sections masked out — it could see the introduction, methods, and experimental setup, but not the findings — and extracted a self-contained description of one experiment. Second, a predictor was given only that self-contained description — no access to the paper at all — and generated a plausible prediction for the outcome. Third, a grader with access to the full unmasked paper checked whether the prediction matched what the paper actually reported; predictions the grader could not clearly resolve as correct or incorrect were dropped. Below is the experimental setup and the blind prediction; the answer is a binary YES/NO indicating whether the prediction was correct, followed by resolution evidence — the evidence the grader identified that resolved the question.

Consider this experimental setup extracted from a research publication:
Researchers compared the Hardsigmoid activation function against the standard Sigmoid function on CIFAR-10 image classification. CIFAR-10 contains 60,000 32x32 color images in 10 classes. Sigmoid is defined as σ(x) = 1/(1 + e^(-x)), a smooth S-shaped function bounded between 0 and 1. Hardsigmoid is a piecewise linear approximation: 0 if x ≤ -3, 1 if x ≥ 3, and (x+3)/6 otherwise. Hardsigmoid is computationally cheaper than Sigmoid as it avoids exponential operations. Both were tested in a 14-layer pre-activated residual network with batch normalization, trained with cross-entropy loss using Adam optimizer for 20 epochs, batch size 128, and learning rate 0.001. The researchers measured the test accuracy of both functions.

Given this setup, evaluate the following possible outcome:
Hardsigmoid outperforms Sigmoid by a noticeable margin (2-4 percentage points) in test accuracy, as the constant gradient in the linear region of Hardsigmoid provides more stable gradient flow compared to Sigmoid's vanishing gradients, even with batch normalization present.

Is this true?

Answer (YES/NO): NO